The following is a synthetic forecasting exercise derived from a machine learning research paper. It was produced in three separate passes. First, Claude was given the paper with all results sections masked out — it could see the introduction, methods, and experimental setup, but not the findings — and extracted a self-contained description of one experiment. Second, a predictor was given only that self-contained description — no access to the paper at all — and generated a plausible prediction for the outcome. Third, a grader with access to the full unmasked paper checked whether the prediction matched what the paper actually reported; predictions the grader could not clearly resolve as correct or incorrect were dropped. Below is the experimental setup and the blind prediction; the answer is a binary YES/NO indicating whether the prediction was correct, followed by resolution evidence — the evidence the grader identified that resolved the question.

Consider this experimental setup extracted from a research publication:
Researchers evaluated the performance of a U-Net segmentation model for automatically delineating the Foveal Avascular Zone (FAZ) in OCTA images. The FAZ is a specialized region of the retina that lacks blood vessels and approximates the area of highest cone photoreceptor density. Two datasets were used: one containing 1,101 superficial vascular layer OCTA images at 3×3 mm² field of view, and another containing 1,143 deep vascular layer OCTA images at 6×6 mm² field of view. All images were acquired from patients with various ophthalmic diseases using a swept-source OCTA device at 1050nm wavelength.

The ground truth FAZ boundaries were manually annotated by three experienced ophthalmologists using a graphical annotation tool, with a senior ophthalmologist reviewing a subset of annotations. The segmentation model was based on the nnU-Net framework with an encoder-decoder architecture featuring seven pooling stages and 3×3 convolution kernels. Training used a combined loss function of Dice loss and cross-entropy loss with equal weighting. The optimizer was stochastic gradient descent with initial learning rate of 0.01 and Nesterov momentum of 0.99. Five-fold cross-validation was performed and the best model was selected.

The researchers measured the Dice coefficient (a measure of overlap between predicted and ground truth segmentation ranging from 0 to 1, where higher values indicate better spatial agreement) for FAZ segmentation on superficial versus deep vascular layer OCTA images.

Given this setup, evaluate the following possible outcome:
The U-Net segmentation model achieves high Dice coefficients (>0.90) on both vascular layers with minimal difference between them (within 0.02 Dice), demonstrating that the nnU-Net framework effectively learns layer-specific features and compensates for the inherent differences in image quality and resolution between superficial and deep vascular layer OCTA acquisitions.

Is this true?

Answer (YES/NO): NO